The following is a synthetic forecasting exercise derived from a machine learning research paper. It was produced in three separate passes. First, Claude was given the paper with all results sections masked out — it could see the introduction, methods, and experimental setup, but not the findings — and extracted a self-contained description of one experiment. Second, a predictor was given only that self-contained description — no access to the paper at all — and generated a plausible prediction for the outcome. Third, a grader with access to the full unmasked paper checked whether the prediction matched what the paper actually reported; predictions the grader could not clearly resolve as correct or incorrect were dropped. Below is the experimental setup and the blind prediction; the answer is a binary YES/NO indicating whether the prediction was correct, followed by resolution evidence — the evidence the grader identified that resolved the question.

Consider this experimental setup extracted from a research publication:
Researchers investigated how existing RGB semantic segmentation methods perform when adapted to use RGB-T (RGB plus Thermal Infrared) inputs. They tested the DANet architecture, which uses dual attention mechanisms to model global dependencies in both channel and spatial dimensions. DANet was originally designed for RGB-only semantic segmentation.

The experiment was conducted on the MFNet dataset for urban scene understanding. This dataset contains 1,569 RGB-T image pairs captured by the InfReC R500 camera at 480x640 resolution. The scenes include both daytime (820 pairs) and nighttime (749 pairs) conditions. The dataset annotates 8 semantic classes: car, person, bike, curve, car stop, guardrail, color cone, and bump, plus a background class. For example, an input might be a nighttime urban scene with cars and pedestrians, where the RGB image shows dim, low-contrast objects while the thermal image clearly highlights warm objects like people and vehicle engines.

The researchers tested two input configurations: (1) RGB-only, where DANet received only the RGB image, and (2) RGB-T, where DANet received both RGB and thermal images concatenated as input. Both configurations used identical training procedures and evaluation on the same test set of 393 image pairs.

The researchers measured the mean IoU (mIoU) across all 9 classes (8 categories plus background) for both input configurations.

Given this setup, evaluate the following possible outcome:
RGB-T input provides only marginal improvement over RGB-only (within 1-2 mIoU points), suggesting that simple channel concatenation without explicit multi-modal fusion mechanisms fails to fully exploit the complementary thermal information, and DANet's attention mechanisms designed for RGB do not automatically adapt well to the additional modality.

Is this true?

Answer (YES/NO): NO